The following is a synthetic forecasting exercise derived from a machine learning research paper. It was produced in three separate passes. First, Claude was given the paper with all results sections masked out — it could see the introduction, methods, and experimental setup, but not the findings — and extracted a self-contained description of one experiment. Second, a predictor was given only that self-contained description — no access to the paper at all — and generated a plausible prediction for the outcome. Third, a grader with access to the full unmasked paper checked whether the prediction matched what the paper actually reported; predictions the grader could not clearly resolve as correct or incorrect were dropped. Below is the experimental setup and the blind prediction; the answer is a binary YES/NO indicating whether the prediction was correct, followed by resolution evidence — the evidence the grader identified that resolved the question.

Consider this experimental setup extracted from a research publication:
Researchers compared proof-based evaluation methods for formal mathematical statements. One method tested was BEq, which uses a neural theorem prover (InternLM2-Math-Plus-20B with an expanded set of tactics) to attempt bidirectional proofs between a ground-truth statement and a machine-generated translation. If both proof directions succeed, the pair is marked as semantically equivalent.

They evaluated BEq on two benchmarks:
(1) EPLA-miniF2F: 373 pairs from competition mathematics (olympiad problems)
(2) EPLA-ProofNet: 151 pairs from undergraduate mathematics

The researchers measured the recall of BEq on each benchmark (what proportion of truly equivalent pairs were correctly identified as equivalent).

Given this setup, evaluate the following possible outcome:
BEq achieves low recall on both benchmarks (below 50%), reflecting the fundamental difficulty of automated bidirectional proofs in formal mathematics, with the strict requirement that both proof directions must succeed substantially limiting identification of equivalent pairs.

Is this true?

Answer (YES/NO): YES